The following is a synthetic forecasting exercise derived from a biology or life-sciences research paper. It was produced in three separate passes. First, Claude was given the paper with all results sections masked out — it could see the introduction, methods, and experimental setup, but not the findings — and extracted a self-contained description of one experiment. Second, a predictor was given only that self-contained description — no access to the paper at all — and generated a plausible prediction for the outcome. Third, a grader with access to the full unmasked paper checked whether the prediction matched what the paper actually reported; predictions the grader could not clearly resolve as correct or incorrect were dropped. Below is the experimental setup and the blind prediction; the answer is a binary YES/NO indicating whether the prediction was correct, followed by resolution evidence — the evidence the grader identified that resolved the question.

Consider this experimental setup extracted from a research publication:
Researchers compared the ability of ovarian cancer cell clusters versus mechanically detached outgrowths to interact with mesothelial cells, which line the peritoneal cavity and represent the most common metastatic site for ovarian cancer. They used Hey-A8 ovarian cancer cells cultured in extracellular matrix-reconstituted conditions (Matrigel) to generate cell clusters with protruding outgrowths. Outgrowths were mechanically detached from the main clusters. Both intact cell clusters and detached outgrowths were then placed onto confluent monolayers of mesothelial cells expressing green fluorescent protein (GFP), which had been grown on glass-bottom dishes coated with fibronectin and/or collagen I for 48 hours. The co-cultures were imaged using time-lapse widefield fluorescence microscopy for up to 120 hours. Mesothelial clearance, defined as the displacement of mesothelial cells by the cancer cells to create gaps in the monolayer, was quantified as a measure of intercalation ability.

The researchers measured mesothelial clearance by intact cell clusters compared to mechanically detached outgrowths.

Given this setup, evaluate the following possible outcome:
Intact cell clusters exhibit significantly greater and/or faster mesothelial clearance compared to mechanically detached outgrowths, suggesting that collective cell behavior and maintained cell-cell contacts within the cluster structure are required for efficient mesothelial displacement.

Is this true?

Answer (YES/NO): NO